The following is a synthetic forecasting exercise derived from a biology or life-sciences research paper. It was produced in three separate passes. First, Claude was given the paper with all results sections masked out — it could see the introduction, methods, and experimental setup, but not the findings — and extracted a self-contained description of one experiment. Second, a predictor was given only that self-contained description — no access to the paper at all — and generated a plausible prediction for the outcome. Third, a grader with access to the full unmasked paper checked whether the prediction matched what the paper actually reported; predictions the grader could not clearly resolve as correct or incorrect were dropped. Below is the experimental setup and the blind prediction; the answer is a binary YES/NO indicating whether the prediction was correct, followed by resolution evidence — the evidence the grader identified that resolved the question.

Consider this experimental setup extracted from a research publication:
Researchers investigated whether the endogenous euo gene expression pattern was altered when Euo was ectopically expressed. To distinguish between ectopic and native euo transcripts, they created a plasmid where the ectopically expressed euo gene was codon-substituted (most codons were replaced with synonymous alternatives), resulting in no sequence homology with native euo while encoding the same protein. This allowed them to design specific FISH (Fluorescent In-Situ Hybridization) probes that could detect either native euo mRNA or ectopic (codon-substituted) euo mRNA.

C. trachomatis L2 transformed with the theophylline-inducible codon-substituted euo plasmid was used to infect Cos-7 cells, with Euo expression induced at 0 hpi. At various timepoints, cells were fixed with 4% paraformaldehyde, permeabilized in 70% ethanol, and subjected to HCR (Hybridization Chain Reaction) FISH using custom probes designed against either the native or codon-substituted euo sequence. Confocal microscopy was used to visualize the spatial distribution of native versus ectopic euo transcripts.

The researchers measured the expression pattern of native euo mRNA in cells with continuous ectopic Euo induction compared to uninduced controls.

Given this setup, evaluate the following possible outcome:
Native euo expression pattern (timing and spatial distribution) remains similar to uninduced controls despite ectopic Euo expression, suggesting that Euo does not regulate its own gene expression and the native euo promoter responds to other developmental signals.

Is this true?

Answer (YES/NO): NO